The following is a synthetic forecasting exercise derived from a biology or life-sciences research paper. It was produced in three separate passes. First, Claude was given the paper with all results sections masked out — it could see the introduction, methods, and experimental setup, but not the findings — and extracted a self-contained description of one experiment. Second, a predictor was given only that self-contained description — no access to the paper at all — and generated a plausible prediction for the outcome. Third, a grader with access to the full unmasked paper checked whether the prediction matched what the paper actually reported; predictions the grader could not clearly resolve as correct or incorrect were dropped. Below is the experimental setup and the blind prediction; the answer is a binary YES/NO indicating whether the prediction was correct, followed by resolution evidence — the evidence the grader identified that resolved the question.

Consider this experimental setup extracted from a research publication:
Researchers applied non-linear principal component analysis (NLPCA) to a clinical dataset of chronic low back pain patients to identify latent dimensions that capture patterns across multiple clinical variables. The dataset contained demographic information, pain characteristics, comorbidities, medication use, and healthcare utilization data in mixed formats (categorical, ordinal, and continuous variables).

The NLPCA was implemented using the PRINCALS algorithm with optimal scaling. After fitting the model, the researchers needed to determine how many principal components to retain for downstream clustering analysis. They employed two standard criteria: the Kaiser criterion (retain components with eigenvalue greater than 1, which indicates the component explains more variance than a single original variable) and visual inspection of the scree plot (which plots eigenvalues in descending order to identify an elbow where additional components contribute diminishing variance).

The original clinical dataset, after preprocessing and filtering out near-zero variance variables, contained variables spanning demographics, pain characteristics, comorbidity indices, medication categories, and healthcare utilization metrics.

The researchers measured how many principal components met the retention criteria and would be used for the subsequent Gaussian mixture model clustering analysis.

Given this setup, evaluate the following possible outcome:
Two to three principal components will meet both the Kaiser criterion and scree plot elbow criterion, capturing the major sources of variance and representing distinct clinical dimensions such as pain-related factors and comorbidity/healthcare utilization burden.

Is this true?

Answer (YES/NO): NO